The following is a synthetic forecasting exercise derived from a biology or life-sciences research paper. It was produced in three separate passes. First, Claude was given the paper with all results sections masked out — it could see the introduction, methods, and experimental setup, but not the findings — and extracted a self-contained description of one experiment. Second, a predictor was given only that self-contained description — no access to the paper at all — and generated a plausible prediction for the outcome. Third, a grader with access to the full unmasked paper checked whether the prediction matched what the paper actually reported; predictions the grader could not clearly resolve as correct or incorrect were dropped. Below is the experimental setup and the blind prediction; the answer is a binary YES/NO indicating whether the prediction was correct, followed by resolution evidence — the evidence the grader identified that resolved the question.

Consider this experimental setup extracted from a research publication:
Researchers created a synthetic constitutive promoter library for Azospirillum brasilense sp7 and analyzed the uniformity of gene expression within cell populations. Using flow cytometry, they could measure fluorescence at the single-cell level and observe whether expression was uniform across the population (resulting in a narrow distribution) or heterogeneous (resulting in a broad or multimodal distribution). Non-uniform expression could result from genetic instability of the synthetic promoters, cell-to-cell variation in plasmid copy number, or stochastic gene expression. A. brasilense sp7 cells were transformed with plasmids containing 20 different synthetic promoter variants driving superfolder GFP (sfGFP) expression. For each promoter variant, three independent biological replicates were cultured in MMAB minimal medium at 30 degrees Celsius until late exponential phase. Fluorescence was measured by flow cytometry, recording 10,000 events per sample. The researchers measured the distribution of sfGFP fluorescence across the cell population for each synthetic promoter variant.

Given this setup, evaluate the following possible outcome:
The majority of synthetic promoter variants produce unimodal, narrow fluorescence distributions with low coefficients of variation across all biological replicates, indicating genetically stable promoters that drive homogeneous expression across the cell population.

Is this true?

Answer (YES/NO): NO